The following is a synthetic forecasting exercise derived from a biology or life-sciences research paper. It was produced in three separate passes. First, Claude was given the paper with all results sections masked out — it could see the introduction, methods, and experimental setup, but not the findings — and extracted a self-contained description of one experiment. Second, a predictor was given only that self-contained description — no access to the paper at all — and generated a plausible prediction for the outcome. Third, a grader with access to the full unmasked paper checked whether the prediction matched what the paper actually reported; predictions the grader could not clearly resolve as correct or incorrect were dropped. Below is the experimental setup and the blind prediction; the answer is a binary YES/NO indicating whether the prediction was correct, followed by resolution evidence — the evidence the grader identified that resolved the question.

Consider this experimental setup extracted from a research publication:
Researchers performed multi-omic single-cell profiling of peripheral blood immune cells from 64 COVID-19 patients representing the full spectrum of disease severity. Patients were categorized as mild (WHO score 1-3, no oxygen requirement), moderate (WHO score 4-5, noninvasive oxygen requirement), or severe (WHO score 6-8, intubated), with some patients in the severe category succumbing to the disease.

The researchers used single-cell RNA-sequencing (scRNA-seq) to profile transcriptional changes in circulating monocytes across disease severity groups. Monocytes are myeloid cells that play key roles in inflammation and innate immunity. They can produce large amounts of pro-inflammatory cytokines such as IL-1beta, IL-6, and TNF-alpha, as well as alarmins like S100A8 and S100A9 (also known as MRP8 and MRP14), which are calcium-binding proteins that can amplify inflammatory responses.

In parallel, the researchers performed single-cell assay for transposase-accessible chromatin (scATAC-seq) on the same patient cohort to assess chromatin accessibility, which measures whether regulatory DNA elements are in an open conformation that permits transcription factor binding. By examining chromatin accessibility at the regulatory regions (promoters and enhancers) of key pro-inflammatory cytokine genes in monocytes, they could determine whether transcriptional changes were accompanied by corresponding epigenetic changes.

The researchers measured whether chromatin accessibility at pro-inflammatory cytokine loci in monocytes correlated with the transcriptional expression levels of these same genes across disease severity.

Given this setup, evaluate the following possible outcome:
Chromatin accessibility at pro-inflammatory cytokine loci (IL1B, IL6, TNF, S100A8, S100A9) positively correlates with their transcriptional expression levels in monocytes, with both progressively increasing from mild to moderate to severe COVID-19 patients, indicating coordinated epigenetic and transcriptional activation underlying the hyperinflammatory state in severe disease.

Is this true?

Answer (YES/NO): NO